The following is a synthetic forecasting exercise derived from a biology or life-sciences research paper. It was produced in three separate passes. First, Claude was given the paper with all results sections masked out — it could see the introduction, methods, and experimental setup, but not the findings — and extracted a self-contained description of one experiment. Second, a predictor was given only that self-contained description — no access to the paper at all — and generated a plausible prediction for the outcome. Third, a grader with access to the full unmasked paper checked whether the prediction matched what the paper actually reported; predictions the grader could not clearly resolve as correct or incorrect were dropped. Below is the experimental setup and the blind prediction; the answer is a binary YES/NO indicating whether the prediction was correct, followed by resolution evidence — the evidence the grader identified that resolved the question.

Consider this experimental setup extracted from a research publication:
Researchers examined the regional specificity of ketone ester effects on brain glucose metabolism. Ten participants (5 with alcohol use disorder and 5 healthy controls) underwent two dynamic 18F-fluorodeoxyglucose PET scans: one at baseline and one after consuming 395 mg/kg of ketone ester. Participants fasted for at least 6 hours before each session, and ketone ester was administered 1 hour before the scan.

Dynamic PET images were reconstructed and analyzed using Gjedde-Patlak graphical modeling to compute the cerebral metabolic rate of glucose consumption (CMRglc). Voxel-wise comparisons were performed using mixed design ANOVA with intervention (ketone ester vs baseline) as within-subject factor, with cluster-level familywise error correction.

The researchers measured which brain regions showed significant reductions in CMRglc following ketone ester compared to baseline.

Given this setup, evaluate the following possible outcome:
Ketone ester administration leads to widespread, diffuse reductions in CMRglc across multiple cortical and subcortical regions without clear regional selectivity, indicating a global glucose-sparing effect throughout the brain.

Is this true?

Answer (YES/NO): NO